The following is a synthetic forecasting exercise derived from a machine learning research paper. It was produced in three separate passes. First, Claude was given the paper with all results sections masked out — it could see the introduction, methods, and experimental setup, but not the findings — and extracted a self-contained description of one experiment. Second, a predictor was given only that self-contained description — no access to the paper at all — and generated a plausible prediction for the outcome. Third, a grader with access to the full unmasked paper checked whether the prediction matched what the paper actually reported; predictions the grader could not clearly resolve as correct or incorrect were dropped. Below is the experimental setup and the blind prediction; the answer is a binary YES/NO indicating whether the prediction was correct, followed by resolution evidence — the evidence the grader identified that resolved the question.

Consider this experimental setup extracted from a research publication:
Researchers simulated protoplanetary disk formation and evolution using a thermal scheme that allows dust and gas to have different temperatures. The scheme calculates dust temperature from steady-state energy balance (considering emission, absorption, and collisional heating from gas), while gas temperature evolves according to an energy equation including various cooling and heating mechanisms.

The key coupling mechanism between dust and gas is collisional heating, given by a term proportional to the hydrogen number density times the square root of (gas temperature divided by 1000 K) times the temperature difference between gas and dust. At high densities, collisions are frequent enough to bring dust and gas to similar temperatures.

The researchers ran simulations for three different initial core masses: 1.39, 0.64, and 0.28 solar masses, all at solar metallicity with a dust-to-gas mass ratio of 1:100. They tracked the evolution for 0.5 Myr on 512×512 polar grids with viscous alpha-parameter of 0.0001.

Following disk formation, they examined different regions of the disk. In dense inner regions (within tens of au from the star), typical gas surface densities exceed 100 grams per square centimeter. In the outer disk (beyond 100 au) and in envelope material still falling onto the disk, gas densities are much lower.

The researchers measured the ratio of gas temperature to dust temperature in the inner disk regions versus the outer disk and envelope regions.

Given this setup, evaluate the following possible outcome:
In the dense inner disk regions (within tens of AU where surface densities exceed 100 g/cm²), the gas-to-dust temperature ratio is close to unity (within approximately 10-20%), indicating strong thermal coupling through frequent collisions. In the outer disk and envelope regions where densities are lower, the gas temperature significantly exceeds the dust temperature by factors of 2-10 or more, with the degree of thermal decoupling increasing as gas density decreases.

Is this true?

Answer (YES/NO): NO